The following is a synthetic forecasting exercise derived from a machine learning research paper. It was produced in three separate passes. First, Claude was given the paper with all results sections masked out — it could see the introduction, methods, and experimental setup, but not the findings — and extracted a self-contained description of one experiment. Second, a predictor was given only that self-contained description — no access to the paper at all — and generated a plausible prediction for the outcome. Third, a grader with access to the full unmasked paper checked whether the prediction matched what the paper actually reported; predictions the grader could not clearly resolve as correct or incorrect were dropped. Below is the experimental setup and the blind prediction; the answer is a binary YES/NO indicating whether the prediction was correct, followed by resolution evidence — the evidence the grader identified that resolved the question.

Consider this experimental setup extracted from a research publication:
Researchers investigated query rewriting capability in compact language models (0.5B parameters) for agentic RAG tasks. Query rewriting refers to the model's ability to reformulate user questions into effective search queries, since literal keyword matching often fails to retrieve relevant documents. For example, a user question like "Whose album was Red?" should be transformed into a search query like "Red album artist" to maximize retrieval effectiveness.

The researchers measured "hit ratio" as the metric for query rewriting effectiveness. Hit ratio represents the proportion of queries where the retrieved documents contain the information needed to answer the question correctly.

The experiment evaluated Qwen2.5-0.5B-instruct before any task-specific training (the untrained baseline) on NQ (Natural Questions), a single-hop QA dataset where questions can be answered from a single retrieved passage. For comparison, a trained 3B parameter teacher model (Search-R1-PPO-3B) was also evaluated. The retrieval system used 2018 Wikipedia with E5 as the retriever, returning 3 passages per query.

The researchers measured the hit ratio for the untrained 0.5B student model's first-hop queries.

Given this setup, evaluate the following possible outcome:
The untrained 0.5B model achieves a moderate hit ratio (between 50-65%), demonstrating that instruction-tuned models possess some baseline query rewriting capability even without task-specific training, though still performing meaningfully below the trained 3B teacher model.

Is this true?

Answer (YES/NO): NO